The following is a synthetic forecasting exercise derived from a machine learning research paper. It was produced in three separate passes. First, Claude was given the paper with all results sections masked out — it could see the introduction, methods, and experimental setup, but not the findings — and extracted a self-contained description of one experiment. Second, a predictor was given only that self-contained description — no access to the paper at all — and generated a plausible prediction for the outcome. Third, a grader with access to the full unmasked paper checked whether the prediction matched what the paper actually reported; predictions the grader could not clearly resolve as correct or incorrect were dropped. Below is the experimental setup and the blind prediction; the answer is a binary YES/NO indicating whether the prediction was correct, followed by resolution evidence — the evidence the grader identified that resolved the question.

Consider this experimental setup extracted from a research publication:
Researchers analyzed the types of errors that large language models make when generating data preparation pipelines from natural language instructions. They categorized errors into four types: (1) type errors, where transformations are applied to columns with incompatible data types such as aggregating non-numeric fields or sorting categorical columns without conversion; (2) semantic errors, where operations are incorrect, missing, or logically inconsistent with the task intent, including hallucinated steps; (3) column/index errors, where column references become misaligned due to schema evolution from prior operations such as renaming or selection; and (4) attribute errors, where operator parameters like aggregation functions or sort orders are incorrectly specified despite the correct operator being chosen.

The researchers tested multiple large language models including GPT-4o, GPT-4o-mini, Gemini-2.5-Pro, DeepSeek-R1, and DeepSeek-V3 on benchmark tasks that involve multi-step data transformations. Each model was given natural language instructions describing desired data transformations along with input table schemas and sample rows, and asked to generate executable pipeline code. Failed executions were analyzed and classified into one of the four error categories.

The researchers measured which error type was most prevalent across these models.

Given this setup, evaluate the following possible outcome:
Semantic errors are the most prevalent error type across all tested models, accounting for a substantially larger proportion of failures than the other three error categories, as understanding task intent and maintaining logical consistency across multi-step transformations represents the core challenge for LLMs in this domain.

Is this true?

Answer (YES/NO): NO